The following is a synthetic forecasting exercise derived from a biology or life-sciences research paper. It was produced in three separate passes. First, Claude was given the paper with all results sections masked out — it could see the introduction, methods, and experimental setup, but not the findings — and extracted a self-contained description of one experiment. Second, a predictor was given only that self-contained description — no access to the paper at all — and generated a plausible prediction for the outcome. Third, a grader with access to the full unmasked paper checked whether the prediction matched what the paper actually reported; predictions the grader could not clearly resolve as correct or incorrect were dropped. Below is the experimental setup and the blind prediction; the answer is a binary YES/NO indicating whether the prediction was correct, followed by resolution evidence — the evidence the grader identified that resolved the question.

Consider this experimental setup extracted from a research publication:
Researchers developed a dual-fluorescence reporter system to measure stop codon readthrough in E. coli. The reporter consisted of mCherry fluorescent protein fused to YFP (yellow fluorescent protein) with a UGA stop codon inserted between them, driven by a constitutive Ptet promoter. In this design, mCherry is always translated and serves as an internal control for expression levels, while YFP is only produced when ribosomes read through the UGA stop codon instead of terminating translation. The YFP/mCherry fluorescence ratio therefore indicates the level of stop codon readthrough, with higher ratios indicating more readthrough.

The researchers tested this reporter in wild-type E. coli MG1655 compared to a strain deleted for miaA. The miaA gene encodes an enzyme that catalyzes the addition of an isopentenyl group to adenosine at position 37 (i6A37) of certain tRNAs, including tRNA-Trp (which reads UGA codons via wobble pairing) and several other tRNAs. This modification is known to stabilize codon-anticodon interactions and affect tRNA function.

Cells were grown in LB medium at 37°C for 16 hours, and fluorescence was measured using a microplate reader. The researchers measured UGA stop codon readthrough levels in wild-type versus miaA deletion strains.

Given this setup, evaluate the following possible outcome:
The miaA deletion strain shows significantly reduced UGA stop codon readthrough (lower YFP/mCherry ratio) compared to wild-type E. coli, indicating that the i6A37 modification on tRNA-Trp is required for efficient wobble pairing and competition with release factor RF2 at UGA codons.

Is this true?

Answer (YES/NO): YES